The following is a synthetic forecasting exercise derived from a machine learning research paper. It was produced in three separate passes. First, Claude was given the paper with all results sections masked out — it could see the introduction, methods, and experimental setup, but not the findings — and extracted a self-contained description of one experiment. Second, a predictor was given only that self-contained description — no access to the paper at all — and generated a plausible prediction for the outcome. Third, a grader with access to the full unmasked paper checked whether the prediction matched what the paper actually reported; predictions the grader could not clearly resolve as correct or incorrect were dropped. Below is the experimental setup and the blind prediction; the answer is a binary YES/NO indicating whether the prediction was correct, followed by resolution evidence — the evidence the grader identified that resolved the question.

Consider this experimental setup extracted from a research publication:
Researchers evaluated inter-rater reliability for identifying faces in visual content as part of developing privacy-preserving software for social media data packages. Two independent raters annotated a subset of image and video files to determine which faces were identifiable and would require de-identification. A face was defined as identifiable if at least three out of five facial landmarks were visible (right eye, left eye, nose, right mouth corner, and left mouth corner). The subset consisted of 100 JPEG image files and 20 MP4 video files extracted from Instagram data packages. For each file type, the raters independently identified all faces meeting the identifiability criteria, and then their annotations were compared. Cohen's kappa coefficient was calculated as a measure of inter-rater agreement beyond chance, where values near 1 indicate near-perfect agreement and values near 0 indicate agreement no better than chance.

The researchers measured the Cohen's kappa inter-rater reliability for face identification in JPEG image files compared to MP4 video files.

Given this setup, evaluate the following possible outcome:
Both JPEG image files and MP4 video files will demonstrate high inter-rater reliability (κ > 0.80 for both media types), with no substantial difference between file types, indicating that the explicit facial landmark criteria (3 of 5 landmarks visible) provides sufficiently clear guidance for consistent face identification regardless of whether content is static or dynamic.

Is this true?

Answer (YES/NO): NO